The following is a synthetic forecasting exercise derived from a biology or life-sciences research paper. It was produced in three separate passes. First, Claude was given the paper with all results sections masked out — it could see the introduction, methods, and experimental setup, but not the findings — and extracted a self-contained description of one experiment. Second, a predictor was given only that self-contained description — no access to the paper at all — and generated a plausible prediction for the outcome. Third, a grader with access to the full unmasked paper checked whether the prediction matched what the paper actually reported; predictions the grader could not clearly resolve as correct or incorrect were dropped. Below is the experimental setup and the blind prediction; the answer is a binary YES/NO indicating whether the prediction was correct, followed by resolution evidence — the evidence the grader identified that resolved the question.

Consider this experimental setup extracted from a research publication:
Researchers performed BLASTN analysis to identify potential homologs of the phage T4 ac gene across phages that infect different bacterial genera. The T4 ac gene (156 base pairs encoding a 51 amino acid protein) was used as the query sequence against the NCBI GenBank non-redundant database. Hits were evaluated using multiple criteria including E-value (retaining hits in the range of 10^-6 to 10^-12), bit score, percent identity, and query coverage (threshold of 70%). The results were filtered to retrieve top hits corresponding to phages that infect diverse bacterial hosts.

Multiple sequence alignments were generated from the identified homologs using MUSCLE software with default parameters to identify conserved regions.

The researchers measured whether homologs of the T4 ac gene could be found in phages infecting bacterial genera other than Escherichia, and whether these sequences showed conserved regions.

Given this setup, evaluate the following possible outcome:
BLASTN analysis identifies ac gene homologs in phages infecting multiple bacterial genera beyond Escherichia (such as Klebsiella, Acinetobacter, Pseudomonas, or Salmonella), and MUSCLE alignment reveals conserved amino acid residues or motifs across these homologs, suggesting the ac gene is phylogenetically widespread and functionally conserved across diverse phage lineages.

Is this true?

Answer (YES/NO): YES